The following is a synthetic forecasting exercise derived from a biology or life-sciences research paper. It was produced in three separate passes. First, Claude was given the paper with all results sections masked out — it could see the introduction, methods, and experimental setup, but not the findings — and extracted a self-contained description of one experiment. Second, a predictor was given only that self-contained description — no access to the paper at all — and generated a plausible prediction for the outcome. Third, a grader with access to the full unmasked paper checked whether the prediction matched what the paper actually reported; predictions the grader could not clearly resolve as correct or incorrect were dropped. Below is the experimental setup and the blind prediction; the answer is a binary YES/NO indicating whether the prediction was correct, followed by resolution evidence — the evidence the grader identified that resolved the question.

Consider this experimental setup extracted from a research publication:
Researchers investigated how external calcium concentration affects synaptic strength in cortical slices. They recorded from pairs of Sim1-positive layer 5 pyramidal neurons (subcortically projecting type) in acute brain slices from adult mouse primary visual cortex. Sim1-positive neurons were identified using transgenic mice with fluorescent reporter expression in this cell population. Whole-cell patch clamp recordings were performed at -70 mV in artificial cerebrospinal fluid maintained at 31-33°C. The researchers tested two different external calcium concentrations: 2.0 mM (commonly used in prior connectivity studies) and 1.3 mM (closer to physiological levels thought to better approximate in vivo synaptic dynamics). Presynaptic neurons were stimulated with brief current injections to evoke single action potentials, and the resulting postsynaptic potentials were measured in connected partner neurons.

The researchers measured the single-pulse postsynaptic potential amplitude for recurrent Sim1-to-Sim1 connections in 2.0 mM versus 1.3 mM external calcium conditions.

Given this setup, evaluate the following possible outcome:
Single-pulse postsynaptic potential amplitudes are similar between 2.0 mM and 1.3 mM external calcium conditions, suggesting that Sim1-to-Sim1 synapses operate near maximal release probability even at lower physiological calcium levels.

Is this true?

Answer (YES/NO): YES